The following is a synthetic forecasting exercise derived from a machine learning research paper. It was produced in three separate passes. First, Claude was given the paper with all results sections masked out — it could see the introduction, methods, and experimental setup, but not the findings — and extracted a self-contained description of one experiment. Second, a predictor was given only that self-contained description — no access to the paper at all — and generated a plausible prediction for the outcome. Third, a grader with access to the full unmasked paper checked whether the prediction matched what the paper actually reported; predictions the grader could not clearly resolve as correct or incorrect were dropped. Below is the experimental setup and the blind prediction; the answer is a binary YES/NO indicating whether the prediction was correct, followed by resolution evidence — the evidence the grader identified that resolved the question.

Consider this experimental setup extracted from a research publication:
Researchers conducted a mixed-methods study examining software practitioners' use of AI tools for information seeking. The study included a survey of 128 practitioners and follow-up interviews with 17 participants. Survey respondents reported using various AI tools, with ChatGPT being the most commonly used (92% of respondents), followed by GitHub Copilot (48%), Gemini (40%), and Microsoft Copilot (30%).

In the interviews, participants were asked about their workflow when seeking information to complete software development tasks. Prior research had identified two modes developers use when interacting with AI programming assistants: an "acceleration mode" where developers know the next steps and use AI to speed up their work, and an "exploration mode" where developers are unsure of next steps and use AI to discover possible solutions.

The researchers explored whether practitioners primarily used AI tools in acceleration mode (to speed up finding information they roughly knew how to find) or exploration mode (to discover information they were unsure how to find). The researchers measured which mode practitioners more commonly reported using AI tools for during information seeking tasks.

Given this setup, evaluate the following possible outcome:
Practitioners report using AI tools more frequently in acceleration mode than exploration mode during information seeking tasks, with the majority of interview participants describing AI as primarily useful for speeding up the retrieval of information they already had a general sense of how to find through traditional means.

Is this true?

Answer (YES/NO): NO